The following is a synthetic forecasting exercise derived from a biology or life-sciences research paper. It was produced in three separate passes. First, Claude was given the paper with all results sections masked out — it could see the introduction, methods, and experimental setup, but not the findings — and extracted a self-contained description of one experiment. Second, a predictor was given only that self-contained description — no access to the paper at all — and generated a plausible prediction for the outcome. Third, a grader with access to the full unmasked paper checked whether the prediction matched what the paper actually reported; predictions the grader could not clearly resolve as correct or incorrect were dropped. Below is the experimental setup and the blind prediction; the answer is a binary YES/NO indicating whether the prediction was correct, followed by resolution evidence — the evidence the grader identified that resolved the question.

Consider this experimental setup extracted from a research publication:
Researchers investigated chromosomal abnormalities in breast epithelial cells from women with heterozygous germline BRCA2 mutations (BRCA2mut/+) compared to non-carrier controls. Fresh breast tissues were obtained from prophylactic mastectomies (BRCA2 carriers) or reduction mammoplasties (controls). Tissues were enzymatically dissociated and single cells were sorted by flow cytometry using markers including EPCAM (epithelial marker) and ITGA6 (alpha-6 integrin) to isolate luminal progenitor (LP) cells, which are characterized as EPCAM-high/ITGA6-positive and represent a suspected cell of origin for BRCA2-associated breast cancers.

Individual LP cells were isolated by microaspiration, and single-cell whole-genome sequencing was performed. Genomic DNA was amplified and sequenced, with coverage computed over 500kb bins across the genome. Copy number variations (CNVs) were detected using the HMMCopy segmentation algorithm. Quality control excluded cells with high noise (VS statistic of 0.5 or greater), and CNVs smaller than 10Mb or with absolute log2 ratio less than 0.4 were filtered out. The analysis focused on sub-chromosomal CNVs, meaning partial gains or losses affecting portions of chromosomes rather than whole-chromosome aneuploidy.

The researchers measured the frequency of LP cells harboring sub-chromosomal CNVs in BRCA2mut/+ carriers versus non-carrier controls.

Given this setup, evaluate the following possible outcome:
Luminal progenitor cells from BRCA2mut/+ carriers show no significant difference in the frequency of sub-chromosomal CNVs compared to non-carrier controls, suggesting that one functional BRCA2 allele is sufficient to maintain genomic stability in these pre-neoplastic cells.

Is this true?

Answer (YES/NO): NO